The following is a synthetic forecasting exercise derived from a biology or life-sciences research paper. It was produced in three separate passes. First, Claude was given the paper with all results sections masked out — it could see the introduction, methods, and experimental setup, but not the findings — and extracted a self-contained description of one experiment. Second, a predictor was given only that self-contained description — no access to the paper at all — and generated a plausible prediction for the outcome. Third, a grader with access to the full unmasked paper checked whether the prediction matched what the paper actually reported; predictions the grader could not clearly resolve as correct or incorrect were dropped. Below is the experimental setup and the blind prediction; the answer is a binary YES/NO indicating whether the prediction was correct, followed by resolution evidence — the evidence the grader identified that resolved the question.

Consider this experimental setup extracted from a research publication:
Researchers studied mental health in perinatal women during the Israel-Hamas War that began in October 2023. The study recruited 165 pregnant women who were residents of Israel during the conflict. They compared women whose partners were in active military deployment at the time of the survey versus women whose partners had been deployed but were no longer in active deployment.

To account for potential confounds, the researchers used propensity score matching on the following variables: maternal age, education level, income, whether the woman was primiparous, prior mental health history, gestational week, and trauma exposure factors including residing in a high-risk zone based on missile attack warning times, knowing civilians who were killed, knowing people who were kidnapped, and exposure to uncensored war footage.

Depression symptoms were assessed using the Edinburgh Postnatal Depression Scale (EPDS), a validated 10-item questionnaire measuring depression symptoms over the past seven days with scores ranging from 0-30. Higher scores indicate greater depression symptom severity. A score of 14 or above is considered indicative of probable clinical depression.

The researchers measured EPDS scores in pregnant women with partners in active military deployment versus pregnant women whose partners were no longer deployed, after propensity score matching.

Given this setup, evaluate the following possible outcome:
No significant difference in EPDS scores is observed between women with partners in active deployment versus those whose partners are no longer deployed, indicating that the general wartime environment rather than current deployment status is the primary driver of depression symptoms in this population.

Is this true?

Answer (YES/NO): NO